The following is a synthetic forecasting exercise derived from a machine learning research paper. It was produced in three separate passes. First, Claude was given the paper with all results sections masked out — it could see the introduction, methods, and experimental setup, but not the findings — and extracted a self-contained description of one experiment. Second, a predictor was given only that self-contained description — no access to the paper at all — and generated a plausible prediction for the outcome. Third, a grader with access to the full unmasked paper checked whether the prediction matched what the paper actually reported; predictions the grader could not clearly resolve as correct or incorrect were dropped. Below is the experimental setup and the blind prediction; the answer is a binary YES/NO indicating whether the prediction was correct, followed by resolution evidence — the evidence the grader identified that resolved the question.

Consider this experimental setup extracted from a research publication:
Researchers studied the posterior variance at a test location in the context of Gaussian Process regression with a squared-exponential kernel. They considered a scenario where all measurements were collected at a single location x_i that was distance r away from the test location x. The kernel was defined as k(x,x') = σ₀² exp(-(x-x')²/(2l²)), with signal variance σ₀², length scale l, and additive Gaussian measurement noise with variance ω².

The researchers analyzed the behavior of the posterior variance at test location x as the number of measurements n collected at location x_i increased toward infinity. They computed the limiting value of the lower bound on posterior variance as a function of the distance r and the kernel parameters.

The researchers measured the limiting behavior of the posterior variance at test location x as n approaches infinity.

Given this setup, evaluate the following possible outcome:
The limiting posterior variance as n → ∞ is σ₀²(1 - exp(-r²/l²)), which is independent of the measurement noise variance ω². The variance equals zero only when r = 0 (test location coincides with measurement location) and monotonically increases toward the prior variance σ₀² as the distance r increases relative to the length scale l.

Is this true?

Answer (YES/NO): YES